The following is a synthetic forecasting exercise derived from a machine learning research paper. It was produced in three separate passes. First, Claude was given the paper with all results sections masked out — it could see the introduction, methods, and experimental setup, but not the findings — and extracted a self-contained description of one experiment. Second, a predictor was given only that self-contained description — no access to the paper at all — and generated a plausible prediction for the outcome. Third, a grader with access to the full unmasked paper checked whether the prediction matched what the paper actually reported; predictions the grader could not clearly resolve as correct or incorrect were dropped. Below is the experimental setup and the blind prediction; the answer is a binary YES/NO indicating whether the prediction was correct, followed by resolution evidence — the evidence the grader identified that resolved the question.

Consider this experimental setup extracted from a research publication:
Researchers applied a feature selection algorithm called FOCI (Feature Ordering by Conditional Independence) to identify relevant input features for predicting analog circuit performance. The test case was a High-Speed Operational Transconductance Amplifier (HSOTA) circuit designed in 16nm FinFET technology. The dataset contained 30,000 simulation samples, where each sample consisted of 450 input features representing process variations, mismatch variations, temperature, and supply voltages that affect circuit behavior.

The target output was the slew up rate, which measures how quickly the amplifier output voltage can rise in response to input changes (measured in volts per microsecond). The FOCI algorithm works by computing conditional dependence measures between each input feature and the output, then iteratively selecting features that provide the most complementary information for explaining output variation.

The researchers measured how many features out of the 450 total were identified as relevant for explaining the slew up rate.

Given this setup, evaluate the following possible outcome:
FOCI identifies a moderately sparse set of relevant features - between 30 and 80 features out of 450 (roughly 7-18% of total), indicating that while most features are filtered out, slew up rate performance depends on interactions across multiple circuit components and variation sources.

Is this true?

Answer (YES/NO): NO